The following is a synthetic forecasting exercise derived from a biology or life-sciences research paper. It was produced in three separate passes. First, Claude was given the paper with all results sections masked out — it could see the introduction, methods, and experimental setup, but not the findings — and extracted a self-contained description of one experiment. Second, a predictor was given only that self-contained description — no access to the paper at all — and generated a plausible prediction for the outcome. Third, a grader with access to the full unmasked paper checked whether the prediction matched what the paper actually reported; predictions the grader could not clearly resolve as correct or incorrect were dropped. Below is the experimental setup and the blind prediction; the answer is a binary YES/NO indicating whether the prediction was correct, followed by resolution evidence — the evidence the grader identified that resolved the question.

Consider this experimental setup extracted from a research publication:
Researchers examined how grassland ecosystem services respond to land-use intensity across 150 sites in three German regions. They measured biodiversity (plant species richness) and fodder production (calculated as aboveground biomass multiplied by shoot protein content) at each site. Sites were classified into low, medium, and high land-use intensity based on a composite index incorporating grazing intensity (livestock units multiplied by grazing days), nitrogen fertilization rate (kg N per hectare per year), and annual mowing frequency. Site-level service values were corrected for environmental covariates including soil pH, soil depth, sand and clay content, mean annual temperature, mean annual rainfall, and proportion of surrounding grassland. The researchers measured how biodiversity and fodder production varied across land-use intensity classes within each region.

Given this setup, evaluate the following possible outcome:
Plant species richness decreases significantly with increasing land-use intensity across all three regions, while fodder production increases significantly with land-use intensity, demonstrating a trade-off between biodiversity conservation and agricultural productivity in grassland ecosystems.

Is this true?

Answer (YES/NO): NO